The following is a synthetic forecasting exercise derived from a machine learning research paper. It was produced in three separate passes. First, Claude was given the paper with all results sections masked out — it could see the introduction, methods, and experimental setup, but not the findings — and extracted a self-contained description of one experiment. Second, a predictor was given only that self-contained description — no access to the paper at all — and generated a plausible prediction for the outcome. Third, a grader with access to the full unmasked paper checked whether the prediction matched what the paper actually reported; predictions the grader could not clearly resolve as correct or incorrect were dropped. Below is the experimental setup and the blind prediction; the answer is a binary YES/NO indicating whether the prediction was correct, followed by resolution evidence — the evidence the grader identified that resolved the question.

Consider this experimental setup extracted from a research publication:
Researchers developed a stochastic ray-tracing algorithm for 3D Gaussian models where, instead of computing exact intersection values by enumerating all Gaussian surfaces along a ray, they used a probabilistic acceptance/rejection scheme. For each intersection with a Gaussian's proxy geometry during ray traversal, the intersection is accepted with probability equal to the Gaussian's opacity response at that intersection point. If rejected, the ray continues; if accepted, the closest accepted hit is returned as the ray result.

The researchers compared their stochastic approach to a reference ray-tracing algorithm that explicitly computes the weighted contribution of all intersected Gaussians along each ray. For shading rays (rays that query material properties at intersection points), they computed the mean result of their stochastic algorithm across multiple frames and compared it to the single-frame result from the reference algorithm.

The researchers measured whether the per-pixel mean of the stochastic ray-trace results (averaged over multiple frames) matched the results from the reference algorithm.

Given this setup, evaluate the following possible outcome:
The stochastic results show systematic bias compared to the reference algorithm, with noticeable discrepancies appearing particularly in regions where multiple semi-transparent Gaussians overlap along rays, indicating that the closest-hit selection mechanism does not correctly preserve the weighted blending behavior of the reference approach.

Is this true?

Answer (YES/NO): NO